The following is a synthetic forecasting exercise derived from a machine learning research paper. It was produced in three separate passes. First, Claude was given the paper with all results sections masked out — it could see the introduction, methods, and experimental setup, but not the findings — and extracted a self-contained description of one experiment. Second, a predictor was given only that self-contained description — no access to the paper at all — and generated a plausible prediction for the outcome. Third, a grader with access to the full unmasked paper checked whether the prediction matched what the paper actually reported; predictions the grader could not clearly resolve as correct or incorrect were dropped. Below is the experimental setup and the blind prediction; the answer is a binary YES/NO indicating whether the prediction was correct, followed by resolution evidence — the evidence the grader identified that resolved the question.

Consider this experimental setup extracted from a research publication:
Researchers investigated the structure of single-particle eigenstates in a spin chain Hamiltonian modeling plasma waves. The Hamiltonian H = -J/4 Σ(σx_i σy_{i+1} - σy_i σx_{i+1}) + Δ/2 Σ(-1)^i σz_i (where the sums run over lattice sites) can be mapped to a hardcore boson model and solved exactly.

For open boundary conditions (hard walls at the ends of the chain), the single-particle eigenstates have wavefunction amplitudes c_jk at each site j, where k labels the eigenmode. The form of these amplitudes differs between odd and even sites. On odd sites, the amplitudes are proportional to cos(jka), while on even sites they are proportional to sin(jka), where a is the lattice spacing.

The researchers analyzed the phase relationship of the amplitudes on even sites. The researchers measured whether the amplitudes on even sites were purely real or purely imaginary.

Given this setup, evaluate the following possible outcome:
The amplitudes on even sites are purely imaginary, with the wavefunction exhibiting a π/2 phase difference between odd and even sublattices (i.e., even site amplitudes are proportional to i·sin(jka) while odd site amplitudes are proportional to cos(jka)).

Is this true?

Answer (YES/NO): YES